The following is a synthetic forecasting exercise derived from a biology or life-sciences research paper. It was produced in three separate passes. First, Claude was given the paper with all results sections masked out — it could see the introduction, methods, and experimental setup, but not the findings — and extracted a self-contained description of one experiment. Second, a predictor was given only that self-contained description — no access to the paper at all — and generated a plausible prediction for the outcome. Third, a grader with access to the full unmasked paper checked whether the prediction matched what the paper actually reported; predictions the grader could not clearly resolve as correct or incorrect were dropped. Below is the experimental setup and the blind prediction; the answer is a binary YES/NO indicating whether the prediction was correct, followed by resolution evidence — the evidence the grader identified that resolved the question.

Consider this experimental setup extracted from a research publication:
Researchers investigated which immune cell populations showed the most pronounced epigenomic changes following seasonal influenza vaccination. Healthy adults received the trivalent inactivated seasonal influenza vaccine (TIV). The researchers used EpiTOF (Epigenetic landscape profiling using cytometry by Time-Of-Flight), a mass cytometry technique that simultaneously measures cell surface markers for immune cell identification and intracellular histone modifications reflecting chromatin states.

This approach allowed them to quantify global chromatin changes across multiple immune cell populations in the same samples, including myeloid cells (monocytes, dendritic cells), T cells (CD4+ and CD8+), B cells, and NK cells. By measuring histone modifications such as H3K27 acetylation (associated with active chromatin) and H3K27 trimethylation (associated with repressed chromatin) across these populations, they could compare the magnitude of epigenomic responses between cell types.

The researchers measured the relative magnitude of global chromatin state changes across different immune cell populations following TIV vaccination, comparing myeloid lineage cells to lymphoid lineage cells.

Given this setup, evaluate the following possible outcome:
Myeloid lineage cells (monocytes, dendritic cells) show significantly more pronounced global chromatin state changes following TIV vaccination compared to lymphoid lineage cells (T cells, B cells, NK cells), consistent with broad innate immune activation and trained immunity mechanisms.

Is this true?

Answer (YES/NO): NO